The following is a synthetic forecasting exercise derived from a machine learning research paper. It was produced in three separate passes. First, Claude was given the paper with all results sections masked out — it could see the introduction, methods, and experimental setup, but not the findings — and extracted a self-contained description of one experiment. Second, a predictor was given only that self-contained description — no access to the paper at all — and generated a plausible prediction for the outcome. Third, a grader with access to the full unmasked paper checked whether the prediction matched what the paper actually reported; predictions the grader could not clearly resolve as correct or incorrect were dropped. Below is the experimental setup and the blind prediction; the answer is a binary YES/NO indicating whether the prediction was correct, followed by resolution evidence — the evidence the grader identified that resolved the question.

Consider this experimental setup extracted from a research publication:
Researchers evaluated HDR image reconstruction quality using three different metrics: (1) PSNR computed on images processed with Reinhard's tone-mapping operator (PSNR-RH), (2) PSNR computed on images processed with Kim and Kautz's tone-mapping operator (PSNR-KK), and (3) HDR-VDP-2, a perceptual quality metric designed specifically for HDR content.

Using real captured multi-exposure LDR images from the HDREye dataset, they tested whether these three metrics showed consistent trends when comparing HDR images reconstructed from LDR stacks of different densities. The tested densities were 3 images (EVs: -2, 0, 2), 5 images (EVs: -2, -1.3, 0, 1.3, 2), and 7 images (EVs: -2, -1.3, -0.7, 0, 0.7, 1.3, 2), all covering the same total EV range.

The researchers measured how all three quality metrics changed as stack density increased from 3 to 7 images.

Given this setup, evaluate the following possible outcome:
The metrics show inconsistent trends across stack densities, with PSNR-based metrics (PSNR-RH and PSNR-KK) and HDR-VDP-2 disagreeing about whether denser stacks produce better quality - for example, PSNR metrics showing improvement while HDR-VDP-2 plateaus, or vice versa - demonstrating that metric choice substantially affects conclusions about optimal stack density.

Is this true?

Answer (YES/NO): NO